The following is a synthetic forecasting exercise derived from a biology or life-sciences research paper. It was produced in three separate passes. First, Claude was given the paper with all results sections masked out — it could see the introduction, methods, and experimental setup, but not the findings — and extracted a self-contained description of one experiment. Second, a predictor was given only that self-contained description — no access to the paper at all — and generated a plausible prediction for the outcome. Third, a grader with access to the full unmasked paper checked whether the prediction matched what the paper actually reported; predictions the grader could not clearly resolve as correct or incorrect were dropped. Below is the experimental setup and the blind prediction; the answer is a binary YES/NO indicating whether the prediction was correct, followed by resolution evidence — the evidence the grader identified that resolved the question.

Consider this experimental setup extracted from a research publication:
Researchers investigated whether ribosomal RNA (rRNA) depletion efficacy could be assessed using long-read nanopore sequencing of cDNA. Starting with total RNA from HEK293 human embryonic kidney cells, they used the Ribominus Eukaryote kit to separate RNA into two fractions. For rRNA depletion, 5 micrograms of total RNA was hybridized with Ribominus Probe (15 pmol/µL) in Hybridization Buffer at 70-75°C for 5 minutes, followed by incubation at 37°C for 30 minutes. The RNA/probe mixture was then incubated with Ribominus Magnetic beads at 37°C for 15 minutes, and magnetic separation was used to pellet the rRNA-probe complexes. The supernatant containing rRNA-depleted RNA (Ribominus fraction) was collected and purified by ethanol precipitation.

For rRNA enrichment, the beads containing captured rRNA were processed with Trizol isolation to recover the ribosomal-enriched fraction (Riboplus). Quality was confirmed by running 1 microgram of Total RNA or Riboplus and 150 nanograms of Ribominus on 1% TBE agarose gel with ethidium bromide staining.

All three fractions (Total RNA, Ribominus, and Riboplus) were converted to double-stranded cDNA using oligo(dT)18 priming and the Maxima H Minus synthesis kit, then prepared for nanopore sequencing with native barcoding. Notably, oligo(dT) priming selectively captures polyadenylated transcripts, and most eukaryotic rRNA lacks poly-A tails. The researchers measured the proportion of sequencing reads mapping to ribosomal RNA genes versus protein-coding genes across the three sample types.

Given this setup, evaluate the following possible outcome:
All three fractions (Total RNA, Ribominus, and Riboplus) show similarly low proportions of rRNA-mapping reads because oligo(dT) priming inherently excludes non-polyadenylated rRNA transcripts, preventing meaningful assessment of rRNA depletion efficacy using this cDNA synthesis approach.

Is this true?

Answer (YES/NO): NO